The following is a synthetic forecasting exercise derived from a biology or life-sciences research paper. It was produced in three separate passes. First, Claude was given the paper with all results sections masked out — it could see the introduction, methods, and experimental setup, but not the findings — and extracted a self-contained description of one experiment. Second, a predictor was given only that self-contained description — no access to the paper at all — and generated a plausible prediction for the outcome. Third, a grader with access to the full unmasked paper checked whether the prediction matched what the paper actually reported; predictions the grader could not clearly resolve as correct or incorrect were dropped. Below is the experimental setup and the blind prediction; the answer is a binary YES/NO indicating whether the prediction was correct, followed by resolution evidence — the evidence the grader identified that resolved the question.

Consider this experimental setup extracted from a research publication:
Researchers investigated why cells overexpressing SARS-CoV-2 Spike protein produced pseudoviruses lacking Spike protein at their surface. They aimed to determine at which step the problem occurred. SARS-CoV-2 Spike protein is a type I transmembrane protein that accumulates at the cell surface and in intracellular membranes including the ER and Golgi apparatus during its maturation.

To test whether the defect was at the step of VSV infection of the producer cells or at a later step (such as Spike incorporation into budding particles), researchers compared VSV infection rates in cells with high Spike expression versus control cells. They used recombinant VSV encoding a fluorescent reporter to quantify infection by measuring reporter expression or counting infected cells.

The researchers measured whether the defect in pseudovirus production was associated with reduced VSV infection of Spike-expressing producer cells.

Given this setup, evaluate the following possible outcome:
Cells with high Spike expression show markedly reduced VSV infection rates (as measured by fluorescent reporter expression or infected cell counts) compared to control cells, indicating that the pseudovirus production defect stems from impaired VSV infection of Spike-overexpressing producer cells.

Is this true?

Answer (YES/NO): YES